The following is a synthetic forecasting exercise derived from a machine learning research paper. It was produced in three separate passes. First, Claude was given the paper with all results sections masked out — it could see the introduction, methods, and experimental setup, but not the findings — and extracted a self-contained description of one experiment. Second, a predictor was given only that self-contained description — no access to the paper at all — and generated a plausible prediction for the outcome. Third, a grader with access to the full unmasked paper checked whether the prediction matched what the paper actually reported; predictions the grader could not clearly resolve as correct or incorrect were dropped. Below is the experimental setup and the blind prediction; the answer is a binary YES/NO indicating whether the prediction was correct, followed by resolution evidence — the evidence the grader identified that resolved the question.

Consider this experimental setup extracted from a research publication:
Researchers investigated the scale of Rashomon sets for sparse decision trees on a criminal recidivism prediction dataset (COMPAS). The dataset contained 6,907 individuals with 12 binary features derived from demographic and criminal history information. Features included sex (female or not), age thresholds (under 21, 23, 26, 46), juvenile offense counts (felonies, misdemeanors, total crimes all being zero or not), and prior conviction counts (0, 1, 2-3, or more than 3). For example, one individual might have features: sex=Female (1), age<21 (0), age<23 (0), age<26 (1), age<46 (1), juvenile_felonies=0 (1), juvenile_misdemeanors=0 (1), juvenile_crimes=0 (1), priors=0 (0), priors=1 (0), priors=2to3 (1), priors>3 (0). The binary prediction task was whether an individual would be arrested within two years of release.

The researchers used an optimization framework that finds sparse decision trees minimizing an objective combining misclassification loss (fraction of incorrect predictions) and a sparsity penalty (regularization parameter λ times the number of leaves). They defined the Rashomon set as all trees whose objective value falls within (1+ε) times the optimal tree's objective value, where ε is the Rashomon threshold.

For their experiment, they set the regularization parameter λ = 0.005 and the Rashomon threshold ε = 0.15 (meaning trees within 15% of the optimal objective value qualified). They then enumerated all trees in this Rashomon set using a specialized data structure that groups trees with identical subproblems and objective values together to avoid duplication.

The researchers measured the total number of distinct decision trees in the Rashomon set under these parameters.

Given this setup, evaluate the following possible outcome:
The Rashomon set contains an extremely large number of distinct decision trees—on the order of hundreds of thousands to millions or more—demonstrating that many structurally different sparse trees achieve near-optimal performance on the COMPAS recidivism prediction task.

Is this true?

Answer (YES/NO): YES